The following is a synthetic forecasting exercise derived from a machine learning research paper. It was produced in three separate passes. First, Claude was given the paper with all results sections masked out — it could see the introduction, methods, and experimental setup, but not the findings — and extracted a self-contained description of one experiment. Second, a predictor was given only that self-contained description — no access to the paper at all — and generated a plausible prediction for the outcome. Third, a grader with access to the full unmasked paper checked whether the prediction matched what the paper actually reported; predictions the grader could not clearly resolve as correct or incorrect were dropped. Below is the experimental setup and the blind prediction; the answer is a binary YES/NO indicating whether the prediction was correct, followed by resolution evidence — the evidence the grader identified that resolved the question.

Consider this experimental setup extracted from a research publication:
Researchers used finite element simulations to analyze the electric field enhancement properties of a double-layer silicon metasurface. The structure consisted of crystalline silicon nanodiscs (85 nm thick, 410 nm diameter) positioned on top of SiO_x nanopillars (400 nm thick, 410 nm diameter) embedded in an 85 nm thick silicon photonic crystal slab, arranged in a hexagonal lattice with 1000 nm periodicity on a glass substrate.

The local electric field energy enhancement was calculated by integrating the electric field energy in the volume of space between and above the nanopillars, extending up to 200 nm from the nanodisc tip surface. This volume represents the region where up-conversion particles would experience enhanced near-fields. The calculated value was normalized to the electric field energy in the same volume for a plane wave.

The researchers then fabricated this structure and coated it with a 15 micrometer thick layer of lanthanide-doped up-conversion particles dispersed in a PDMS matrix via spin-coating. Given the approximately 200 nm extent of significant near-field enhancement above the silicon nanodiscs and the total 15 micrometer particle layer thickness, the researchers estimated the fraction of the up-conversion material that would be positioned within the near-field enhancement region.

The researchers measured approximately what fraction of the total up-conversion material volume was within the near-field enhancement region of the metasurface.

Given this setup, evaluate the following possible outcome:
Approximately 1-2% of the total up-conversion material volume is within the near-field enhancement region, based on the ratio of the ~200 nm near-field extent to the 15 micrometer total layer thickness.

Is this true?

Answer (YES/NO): YES